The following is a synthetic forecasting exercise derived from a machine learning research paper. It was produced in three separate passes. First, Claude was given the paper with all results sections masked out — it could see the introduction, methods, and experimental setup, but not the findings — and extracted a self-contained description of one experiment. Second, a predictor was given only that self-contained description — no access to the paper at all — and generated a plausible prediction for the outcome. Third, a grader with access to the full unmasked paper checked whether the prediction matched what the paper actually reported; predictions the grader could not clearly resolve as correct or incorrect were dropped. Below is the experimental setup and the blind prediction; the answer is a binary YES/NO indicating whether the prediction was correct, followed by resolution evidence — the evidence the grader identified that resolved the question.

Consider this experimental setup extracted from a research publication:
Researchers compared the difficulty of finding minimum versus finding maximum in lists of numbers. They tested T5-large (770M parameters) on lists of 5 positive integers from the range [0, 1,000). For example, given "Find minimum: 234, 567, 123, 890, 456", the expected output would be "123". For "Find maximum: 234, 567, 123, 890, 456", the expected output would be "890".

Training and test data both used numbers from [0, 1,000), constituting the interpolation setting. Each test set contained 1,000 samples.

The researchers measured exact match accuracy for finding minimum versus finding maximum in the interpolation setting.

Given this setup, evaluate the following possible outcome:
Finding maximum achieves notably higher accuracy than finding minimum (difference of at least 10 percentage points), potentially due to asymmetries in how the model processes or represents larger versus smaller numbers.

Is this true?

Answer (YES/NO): NO